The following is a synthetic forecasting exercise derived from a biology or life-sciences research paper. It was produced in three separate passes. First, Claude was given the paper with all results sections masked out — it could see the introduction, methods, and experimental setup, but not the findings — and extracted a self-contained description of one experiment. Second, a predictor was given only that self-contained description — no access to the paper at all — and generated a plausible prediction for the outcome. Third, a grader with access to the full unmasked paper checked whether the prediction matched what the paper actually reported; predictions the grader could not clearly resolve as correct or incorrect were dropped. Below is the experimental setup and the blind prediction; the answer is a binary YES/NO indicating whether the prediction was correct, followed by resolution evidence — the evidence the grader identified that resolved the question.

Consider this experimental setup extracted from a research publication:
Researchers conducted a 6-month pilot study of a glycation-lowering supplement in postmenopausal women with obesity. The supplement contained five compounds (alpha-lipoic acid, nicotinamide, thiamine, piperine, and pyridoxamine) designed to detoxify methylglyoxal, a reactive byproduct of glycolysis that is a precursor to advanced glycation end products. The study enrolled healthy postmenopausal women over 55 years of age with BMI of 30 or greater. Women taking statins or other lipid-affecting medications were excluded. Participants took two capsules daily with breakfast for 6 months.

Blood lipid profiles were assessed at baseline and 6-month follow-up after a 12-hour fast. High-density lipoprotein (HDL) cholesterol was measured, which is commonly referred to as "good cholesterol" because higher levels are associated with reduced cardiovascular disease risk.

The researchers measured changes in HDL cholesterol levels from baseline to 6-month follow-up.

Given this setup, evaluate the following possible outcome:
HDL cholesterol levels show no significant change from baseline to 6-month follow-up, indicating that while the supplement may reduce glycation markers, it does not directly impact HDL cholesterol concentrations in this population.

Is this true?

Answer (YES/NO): NO